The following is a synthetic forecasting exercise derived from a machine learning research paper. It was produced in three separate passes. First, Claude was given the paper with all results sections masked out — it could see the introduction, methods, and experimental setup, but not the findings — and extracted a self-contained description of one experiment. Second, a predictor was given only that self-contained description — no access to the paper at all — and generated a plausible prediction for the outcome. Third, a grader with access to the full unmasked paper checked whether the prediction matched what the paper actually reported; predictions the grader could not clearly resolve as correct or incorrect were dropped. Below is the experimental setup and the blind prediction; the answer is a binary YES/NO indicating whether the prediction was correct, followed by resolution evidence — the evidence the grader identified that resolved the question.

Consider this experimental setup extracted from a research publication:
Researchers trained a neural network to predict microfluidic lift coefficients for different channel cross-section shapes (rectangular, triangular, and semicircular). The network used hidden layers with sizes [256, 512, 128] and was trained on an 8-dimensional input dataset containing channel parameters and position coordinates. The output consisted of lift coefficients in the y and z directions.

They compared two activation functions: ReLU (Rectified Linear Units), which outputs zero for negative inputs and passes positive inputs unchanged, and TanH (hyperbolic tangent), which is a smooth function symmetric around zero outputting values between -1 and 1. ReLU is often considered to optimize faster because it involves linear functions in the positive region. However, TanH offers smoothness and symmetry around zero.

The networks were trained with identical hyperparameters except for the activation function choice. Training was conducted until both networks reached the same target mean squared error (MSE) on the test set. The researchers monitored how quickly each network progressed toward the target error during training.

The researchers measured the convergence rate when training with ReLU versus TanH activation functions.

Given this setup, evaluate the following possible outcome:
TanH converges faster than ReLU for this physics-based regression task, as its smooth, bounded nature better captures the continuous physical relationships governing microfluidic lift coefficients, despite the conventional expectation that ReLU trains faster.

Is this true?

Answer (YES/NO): NO